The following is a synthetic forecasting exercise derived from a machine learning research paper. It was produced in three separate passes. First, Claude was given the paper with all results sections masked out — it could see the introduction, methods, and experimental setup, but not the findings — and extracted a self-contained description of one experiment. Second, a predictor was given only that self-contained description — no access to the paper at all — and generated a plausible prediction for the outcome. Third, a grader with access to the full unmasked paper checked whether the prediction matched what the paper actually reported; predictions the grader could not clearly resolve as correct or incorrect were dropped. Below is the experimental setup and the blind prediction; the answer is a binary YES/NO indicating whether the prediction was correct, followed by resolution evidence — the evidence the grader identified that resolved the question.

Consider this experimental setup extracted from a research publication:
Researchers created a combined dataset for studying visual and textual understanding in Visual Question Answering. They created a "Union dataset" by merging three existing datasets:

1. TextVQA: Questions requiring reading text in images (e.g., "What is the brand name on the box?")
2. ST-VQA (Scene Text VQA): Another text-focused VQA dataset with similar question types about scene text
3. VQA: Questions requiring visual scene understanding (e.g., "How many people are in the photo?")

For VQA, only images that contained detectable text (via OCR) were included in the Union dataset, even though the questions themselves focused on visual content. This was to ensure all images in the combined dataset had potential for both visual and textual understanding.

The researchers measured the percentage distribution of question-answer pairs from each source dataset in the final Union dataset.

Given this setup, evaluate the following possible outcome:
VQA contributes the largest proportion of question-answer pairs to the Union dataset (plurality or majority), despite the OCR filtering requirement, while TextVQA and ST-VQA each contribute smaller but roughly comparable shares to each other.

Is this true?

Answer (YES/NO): NO